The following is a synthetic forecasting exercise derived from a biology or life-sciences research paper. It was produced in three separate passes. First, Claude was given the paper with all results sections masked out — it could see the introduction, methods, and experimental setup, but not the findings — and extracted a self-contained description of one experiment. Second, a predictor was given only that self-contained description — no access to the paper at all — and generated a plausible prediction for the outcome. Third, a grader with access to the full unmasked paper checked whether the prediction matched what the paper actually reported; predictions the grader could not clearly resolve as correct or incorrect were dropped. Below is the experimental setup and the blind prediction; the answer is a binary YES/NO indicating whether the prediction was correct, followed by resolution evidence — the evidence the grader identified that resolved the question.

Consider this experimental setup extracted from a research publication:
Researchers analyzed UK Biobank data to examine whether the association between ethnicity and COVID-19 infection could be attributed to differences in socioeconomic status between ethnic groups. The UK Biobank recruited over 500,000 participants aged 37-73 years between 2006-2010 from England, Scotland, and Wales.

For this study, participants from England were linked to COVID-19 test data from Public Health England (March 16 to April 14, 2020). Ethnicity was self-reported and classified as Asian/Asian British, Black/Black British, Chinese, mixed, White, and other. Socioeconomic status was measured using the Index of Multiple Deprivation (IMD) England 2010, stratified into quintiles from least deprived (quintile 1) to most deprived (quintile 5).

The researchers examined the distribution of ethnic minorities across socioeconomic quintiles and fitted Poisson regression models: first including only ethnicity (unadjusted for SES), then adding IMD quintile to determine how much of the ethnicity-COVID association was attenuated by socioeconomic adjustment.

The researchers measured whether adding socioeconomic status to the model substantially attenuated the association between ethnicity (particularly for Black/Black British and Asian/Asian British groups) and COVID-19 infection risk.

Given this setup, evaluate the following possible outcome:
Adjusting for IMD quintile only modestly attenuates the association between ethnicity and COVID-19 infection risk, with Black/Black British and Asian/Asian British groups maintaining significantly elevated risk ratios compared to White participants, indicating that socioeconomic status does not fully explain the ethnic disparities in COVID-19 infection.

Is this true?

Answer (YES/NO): NO